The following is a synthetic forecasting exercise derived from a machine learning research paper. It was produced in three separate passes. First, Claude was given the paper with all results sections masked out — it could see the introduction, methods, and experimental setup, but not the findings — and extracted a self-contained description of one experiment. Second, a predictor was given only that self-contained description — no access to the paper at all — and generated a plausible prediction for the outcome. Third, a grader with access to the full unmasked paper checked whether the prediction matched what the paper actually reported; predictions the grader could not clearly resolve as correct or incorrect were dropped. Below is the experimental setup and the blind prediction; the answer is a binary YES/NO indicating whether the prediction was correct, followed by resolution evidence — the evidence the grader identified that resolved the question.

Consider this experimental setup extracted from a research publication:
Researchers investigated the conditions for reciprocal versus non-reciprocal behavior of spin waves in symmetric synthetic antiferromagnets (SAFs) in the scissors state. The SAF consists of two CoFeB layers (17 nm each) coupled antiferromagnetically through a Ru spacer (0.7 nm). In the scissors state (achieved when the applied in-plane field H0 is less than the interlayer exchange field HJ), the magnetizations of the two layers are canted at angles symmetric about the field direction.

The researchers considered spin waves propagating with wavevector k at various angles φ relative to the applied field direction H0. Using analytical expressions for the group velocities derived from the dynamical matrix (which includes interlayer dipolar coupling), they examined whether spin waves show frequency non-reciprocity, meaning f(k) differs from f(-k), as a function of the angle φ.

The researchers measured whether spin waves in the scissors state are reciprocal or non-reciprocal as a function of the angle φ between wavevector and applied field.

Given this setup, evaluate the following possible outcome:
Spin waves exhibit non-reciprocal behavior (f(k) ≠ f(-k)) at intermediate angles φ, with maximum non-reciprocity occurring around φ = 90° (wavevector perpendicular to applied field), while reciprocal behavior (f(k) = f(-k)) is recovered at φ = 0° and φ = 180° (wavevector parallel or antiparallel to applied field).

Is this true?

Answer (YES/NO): NO